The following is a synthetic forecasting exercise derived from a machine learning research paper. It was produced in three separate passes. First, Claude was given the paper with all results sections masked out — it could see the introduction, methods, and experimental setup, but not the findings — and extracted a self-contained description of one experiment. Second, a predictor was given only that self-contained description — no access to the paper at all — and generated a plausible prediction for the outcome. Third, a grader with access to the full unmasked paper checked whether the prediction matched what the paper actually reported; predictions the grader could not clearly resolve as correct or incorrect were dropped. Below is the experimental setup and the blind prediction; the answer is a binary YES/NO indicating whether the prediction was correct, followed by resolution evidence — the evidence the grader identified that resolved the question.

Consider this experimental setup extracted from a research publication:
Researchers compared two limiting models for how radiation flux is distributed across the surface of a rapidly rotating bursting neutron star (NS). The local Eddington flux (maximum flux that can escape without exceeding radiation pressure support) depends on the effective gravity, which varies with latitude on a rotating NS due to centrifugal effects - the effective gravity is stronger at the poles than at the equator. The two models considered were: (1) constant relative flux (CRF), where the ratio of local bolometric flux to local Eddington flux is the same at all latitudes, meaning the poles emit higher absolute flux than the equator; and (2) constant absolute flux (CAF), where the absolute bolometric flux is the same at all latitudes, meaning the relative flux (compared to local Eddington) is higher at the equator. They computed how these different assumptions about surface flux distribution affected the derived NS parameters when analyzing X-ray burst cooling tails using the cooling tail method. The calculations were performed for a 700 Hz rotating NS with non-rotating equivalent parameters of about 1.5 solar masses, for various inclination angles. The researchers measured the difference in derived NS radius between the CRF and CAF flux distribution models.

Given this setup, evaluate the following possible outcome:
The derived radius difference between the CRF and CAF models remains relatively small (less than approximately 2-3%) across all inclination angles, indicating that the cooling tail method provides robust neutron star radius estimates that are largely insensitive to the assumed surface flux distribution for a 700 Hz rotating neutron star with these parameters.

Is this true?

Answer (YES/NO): NO